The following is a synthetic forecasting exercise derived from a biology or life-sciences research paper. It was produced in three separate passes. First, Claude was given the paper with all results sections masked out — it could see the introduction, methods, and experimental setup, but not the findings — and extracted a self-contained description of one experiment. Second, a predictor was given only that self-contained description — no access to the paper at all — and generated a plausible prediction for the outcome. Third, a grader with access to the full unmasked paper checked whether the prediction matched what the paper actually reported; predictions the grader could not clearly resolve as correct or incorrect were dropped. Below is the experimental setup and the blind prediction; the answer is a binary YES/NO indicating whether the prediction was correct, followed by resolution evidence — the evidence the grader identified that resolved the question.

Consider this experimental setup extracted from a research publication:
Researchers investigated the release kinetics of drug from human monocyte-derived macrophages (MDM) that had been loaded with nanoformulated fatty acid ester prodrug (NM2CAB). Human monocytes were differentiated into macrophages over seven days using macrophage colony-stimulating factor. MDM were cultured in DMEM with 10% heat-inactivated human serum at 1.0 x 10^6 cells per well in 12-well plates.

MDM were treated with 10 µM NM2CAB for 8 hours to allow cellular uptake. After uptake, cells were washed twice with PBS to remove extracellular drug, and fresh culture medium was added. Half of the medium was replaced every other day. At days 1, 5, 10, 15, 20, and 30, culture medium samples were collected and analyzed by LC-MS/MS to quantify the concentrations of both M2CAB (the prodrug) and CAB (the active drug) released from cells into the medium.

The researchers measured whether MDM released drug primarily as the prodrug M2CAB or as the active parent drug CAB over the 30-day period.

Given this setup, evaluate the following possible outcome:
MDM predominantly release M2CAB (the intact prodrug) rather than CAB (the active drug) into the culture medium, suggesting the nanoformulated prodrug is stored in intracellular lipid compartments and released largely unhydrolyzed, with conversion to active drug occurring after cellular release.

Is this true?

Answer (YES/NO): NO